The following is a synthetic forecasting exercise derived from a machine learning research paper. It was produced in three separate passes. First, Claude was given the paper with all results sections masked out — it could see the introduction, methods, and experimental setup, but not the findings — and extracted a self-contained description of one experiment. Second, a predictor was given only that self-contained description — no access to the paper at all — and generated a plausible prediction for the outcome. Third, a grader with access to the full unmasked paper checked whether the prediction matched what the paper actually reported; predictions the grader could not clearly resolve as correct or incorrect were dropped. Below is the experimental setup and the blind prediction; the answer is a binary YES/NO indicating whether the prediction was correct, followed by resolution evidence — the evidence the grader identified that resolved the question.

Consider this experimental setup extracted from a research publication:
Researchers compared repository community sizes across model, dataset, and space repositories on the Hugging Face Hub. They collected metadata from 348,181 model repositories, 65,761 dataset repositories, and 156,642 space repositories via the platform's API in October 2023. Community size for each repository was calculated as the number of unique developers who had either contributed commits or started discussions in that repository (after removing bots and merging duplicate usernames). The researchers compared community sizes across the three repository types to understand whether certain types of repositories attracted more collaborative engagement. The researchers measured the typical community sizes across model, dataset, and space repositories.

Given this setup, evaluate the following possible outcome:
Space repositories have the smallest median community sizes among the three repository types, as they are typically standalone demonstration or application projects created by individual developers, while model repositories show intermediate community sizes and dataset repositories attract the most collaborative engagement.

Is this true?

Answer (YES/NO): NO